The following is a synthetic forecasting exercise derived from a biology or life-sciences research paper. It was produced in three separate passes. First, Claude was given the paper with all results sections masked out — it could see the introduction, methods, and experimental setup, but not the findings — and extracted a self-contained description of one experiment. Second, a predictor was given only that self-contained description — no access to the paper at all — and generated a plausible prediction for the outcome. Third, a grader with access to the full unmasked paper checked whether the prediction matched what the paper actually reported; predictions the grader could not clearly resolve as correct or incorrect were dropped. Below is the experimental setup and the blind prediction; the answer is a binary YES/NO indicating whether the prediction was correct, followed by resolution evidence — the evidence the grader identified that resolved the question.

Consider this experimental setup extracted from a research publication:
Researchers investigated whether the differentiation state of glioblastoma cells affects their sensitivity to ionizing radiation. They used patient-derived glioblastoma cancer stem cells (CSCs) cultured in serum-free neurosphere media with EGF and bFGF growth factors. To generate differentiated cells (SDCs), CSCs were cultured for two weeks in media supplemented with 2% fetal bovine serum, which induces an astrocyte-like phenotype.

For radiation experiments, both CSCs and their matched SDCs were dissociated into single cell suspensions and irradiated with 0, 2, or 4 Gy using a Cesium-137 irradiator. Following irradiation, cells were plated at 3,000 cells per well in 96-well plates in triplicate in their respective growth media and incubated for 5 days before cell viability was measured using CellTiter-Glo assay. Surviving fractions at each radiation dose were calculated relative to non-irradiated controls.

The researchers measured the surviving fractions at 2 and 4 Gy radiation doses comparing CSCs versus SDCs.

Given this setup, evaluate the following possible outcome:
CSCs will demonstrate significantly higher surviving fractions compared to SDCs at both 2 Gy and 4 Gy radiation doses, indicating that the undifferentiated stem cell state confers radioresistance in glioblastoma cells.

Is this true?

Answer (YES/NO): NO